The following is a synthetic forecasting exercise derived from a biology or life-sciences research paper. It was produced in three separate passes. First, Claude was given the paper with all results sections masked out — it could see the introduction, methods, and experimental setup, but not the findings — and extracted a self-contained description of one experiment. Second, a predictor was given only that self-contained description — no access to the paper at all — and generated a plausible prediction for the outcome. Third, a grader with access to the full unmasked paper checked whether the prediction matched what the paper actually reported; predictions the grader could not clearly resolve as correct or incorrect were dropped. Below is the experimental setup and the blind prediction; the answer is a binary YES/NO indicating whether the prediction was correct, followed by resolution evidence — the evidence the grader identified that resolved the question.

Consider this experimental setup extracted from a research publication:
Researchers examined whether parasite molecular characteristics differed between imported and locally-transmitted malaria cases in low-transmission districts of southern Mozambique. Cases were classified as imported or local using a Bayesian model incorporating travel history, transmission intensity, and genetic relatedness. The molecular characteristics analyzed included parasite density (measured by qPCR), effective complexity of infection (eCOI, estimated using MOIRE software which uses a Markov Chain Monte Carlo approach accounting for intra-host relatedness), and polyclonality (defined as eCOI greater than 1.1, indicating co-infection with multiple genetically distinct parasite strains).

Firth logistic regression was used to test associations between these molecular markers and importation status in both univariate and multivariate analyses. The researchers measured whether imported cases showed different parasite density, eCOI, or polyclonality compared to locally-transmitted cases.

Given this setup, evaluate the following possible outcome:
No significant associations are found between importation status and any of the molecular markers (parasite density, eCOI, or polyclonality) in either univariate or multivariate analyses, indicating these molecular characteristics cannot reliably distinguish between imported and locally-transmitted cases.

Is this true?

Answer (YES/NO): NO